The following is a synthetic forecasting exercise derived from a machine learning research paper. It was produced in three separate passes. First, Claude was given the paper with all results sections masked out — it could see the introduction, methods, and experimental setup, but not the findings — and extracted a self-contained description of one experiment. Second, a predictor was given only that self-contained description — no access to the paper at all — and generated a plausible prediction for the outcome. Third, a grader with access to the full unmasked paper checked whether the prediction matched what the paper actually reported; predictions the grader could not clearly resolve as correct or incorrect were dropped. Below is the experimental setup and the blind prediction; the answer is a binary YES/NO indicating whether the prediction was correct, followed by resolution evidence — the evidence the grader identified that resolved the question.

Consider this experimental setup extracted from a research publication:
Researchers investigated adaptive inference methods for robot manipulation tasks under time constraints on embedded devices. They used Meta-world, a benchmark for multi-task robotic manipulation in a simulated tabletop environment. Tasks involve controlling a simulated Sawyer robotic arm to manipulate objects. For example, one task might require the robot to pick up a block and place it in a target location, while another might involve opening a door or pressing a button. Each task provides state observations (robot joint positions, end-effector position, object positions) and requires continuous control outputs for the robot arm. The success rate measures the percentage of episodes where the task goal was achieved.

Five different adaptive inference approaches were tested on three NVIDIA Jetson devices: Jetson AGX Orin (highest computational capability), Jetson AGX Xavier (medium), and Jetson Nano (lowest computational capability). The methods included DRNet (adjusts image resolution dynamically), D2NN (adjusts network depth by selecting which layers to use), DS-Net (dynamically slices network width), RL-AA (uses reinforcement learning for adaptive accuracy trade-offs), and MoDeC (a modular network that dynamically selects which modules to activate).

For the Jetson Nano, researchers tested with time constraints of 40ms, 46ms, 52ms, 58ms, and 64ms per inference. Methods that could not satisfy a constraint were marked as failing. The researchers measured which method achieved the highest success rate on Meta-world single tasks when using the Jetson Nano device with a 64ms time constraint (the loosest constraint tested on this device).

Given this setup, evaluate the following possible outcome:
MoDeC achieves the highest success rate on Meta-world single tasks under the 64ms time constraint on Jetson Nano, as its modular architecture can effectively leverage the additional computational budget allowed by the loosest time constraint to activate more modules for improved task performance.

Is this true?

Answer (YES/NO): NO